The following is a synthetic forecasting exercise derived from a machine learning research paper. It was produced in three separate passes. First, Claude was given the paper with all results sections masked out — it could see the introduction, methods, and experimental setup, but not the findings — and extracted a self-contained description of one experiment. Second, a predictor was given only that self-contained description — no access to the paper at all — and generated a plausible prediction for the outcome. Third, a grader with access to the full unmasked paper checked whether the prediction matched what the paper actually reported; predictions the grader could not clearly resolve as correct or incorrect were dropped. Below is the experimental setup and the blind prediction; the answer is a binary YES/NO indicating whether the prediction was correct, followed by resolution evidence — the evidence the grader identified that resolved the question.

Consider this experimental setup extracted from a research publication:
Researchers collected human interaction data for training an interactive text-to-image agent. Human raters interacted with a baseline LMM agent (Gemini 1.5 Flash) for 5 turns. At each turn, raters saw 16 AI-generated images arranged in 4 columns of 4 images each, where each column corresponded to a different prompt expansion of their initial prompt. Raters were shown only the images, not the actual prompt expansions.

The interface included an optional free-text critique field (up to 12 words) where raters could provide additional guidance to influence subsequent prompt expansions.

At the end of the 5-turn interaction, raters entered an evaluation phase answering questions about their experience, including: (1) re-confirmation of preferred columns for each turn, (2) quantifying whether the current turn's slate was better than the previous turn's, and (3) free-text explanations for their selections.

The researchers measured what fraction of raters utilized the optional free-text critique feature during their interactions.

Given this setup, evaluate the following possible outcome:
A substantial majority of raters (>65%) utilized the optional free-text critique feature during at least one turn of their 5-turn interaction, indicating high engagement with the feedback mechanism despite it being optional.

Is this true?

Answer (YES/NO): NO